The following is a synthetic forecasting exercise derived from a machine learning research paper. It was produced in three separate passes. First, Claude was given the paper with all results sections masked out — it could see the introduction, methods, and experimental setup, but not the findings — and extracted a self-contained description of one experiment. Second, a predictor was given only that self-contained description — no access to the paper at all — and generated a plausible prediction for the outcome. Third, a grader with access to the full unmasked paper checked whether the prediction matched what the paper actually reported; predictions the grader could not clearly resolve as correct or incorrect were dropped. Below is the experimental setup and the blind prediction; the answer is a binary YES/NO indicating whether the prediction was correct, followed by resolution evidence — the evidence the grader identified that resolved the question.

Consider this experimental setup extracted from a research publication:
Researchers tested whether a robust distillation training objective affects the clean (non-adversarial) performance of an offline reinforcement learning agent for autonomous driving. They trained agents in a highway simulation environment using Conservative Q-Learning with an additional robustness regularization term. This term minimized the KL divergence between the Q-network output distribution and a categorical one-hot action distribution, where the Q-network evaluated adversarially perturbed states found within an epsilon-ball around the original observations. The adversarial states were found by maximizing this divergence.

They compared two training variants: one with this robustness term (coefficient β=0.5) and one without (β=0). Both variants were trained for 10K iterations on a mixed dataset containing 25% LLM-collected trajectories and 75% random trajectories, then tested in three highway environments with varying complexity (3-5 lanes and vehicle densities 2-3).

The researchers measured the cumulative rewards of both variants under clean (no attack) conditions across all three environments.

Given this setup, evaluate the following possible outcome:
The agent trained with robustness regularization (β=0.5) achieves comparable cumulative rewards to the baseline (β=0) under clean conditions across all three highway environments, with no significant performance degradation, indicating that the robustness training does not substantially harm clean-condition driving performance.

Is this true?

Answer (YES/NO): YES